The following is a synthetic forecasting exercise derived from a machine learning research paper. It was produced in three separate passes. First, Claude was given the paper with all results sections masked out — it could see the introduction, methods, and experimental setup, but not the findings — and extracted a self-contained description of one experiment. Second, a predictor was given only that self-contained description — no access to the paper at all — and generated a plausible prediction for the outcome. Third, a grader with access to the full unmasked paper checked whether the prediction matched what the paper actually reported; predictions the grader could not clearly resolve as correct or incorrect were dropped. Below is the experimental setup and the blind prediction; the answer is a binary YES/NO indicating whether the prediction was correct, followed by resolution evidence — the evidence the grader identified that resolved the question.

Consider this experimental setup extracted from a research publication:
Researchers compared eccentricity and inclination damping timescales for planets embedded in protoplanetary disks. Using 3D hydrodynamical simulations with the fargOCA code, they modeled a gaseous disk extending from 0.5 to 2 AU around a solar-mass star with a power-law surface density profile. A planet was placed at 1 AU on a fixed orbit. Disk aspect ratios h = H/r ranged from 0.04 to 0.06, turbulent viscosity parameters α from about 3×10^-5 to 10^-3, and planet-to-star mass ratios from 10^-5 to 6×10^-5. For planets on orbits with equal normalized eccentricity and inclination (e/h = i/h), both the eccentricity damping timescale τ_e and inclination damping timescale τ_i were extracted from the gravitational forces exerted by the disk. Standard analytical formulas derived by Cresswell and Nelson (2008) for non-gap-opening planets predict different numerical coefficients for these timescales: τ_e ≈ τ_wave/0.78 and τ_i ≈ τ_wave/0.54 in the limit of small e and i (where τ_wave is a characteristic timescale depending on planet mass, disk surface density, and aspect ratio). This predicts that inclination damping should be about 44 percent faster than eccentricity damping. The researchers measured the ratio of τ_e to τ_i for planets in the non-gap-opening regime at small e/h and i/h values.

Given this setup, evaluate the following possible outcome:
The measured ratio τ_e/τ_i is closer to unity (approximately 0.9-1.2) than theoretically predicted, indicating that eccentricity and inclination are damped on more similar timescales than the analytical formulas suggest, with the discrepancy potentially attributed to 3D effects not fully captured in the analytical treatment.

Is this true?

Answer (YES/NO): NO